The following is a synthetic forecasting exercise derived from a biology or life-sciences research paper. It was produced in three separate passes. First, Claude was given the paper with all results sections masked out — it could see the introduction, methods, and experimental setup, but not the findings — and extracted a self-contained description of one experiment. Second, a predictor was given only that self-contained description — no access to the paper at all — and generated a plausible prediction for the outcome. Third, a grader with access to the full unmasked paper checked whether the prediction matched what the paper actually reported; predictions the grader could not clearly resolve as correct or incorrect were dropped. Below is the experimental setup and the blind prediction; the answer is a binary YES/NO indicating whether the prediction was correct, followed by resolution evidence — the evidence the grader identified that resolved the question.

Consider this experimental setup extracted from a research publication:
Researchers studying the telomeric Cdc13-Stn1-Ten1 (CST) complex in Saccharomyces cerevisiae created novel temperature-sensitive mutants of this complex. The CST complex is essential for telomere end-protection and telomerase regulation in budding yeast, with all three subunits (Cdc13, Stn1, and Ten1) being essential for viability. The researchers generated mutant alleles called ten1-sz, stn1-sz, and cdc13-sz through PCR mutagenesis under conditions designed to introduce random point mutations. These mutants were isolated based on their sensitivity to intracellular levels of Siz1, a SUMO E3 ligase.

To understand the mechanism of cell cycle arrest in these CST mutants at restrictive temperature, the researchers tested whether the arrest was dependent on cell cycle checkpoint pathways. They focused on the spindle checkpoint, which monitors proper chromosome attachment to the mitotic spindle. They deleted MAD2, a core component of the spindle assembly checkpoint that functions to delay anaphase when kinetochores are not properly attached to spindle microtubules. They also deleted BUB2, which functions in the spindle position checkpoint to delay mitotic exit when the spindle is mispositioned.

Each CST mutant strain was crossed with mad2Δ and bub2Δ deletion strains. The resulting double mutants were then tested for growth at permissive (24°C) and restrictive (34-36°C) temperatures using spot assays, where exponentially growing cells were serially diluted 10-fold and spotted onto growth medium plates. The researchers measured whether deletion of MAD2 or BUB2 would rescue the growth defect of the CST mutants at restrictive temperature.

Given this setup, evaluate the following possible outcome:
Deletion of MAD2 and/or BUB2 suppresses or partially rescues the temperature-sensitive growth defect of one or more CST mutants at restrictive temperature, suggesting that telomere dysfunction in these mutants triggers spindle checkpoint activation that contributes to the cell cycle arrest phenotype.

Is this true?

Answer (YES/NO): YES